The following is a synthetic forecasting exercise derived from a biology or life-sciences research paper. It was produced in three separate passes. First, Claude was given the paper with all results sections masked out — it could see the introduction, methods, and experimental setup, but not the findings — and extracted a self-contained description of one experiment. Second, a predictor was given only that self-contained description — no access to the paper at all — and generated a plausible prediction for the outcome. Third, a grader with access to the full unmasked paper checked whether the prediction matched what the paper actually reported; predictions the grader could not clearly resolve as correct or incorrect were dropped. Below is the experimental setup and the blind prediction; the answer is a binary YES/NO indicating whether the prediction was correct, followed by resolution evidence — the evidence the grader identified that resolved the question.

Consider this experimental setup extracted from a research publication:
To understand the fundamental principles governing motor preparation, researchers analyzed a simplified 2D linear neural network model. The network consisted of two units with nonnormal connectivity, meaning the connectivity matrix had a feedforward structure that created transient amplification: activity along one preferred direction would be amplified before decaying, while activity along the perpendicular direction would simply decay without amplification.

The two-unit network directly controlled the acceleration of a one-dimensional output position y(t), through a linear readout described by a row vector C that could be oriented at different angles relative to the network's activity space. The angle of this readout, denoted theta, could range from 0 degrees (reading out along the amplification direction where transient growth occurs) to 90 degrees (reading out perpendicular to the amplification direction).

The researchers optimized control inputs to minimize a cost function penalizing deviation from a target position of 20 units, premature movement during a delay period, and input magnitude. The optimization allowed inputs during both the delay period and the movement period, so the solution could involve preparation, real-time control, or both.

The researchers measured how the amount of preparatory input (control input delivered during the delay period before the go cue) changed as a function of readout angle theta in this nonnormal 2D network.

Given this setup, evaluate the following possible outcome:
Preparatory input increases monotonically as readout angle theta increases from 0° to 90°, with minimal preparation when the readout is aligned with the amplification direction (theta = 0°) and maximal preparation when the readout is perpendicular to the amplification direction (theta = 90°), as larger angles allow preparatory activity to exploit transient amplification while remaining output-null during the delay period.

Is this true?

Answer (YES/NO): NO